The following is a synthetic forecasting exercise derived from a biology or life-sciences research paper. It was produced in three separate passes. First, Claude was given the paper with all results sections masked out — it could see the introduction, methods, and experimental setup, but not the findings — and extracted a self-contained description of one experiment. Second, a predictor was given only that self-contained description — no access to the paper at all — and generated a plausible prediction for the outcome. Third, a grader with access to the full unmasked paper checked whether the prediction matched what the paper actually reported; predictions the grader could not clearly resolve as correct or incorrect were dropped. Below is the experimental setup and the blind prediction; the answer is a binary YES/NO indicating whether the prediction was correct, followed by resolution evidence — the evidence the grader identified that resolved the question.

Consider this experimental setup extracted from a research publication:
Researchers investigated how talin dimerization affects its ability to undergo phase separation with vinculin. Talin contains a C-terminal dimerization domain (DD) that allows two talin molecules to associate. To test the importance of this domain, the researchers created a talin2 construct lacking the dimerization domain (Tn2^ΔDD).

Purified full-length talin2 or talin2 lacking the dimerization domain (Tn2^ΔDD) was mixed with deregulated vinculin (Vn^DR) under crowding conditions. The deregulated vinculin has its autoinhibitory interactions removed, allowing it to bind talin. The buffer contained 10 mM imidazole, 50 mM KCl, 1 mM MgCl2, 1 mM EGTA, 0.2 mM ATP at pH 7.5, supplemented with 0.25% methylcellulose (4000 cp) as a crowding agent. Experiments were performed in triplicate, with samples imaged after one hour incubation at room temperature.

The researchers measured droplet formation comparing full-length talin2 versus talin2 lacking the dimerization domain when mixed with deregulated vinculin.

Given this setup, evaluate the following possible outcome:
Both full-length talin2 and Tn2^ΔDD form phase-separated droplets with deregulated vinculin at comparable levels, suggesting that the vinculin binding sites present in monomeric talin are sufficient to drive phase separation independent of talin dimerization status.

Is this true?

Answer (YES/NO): NO